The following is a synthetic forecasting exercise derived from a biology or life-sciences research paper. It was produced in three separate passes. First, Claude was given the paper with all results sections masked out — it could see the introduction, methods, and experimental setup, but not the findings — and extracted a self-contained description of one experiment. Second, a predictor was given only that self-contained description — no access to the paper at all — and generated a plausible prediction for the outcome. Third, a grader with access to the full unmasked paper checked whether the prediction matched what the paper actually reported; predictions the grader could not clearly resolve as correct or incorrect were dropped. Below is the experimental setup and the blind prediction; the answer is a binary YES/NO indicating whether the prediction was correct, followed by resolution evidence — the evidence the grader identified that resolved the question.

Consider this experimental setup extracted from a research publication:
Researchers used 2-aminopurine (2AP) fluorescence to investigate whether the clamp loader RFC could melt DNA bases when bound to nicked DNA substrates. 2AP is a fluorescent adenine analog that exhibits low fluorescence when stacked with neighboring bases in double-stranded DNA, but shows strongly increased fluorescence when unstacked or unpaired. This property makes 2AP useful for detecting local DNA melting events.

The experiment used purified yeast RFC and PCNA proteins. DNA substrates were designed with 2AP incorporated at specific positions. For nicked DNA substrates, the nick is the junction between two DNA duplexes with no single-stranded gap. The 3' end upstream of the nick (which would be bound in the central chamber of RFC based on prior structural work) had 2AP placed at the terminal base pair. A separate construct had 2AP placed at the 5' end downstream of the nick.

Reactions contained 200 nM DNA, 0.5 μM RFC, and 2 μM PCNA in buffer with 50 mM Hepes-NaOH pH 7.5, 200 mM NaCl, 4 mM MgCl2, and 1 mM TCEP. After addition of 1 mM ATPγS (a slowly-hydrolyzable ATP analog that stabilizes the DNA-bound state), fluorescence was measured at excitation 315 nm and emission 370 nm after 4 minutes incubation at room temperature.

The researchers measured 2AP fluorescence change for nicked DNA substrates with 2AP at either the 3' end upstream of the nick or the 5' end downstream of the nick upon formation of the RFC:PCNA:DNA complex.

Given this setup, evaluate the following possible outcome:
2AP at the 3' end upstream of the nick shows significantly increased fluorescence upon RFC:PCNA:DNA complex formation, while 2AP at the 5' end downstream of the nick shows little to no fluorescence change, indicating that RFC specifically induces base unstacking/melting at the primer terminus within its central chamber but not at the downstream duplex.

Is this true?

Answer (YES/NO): NO